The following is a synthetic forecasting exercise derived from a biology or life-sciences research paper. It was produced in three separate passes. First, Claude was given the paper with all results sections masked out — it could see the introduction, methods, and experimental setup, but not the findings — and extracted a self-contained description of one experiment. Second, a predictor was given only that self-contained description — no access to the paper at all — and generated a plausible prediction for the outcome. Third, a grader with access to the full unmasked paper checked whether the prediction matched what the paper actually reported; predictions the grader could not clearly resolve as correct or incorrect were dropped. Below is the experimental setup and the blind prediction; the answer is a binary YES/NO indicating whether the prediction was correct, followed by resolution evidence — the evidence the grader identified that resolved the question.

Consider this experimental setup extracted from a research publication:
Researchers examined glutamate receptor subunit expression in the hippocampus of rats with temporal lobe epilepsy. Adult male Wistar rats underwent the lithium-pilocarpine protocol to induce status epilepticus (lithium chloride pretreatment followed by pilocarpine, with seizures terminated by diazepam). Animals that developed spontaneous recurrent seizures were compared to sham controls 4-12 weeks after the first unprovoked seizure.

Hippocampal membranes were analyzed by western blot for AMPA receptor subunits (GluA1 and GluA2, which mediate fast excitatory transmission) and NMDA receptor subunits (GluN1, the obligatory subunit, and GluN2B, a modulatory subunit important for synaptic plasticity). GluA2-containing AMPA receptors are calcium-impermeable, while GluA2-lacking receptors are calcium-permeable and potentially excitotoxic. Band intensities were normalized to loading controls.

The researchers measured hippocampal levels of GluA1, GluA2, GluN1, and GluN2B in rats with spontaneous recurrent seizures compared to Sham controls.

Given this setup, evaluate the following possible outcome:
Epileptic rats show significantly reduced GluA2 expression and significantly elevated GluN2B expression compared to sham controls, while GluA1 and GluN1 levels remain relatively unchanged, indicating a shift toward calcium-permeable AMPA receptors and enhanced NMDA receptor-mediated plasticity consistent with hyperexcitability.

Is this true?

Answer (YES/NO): NO